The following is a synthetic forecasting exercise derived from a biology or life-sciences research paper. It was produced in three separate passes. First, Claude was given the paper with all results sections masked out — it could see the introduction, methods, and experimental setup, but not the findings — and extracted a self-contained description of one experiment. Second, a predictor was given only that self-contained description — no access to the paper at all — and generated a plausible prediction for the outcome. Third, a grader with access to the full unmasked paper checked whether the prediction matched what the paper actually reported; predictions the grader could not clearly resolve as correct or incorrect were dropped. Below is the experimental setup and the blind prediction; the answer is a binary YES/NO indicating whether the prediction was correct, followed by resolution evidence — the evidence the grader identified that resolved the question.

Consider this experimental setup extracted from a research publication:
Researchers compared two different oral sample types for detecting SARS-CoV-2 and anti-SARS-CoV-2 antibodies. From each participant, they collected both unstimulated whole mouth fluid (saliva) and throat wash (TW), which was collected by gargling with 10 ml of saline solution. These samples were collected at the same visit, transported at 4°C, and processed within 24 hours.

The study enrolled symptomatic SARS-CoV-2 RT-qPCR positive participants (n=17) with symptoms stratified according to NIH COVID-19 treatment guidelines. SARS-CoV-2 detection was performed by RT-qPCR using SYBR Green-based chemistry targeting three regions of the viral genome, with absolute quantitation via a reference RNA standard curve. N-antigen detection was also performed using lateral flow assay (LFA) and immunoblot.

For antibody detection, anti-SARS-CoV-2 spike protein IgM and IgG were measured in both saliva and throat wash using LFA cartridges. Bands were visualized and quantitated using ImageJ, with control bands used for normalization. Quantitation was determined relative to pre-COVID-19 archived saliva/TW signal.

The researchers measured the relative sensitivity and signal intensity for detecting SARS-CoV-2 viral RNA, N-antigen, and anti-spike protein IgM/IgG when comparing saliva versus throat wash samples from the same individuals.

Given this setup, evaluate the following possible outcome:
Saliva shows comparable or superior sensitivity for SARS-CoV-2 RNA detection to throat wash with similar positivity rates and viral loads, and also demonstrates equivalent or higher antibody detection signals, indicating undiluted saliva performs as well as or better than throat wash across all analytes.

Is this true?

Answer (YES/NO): NO